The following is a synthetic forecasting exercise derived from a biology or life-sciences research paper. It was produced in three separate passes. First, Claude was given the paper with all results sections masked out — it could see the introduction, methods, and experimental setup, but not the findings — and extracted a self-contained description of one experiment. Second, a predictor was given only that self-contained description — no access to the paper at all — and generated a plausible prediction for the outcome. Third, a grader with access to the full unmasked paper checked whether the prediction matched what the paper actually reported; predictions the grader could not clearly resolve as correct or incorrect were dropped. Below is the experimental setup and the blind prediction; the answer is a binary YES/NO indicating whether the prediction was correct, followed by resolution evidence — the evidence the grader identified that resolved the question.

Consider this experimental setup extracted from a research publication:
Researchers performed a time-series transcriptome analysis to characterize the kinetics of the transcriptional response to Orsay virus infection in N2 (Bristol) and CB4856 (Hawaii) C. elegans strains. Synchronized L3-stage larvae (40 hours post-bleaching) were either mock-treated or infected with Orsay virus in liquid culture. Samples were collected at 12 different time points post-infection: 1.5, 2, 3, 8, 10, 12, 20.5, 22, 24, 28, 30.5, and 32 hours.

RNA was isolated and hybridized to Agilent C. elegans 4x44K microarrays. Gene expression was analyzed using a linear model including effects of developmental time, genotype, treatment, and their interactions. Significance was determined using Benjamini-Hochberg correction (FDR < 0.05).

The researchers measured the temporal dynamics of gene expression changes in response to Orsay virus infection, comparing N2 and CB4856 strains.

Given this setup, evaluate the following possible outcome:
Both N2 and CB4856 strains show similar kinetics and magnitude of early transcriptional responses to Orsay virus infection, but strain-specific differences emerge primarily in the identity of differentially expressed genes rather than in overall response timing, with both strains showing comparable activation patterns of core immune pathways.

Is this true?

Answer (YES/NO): NO